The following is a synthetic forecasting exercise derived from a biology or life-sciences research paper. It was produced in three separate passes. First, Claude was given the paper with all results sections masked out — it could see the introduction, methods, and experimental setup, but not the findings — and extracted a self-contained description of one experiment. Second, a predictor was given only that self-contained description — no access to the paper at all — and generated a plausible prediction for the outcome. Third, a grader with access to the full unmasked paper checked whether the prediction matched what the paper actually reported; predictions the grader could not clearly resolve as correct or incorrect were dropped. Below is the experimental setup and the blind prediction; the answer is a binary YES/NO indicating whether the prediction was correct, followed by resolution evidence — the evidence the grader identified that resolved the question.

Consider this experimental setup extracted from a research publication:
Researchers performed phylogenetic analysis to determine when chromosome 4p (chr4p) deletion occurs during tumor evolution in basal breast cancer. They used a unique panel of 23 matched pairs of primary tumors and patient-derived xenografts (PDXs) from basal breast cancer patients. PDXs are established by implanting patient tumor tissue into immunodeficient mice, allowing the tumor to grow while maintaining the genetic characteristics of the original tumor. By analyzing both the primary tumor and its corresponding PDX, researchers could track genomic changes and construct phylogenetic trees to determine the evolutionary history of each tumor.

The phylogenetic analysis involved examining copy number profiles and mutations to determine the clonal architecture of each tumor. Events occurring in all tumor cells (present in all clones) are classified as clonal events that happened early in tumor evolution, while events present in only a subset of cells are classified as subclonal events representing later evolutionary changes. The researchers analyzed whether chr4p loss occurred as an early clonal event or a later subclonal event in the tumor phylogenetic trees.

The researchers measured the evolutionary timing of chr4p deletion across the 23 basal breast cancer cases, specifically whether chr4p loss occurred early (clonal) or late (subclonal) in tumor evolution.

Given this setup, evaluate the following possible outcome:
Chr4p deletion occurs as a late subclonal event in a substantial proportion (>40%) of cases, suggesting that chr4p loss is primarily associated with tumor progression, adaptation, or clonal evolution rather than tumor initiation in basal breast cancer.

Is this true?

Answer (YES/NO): NO